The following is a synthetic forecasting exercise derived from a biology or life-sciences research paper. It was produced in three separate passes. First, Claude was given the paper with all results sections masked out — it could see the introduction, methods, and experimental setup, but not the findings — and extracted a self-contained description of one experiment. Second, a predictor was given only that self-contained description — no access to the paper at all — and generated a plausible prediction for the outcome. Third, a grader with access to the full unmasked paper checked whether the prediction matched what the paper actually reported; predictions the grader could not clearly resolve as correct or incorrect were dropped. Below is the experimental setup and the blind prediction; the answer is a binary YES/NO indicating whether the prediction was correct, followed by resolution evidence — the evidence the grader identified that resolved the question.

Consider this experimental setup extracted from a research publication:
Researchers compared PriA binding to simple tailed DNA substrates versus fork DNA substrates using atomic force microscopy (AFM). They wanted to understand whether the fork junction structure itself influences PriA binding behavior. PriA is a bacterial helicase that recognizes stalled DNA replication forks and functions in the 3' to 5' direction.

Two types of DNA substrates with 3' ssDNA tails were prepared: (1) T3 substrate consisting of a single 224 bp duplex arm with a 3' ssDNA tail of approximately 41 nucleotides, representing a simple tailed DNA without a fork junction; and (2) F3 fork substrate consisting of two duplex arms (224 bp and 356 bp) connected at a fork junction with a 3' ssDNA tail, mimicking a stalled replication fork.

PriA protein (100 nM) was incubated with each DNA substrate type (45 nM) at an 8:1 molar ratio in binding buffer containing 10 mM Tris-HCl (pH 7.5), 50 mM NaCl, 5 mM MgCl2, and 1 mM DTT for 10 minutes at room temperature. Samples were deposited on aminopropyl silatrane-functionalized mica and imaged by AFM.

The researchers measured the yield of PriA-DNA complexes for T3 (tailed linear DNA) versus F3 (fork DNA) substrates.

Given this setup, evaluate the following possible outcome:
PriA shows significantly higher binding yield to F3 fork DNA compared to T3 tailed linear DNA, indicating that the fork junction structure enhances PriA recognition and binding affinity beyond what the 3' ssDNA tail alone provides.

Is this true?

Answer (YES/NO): YES